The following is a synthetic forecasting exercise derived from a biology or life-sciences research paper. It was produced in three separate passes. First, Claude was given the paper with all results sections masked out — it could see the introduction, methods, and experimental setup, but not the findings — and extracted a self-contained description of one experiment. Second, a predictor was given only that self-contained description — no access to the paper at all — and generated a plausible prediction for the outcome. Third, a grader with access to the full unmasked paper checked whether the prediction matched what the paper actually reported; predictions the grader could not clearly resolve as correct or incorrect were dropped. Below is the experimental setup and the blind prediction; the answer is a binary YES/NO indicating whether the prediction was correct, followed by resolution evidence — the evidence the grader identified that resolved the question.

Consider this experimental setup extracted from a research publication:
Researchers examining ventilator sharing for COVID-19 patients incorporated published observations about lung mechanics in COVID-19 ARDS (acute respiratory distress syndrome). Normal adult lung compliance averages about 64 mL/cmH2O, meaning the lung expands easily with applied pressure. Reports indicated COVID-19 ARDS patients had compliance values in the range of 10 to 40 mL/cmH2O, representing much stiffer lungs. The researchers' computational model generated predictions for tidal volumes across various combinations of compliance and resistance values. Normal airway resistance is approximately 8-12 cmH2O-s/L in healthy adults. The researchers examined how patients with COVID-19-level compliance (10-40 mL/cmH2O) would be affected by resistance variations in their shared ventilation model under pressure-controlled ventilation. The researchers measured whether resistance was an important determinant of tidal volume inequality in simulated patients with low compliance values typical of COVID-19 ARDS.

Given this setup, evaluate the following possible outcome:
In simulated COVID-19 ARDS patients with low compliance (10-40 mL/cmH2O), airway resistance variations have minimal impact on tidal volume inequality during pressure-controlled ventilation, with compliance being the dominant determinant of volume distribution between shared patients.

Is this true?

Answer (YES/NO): YES